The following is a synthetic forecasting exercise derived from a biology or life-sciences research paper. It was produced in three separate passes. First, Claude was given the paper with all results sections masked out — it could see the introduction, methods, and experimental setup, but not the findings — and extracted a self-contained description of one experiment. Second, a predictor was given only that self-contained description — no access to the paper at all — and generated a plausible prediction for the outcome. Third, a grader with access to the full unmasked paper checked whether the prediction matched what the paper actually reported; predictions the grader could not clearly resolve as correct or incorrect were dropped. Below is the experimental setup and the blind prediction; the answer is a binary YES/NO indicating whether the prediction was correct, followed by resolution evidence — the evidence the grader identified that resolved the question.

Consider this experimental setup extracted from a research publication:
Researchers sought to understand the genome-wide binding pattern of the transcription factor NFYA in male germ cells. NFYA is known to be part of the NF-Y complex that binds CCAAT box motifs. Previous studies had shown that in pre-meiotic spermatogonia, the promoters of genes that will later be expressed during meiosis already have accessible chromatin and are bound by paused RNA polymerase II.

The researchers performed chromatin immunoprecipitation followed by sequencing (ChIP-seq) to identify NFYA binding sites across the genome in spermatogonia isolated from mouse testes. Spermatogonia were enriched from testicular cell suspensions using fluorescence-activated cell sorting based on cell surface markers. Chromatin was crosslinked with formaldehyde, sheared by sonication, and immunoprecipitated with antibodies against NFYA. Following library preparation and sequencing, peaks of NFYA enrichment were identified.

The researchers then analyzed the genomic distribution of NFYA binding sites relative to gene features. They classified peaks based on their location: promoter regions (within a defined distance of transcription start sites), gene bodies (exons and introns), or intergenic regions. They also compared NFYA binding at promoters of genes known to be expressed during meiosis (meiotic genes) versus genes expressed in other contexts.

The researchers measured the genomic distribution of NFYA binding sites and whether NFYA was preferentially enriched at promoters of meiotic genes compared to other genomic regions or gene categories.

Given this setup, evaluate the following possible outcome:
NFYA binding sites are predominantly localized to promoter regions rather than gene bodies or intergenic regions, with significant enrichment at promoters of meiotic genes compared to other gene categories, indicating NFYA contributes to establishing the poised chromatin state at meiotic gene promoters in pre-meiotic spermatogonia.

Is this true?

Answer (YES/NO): YES